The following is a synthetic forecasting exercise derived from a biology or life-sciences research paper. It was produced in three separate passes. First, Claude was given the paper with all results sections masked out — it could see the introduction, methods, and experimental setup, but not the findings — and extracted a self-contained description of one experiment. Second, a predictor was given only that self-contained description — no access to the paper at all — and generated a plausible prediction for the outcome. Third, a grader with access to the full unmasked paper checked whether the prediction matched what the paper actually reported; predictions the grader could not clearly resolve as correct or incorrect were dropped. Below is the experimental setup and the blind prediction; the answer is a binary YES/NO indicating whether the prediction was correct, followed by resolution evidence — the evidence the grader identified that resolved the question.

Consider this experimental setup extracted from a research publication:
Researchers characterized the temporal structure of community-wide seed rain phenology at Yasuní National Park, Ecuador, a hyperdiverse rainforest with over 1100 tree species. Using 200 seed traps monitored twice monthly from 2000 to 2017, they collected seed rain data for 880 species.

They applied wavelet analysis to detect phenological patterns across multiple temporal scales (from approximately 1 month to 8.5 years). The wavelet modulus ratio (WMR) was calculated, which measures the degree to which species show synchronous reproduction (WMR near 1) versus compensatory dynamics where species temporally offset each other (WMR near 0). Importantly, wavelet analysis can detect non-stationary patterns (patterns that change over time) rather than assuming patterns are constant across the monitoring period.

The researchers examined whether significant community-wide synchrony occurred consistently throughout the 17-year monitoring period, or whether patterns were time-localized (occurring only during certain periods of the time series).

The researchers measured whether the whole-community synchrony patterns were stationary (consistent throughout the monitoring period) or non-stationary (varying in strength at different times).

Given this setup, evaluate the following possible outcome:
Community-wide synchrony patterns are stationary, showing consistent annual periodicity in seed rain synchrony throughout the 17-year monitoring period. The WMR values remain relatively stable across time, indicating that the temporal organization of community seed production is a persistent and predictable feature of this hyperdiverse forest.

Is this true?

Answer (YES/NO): NO